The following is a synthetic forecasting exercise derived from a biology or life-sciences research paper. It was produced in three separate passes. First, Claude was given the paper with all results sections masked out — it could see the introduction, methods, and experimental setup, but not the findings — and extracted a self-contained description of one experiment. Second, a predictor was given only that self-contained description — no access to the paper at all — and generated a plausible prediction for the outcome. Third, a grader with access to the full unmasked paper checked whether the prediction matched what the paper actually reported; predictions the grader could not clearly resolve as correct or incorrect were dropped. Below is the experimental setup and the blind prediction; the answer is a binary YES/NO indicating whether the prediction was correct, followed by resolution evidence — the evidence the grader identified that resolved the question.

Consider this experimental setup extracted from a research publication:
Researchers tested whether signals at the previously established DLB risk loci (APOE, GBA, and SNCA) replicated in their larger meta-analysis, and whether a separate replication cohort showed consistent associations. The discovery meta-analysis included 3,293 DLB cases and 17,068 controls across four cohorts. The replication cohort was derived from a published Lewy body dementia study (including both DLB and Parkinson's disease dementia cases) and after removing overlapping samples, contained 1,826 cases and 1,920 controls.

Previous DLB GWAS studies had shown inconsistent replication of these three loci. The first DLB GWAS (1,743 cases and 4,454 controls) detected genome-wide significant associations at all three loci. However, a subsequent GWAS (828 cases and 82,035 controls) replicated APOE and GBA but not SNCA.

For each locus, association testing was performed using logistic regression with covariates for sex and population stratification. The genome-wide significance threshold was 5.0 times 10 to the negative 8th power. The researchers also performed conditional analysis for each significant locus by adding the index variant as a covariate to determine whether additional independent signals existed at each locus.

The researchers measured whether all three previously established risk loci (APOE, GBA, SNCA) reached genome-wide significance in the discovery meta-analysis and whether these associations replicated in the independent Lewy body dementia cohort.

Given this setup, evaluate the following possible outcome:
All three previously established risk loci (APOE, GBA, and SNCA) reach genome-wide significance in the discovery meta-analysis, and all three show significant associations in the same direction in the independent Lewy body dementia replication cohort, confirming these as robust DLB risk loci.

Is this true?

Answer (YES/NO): YES